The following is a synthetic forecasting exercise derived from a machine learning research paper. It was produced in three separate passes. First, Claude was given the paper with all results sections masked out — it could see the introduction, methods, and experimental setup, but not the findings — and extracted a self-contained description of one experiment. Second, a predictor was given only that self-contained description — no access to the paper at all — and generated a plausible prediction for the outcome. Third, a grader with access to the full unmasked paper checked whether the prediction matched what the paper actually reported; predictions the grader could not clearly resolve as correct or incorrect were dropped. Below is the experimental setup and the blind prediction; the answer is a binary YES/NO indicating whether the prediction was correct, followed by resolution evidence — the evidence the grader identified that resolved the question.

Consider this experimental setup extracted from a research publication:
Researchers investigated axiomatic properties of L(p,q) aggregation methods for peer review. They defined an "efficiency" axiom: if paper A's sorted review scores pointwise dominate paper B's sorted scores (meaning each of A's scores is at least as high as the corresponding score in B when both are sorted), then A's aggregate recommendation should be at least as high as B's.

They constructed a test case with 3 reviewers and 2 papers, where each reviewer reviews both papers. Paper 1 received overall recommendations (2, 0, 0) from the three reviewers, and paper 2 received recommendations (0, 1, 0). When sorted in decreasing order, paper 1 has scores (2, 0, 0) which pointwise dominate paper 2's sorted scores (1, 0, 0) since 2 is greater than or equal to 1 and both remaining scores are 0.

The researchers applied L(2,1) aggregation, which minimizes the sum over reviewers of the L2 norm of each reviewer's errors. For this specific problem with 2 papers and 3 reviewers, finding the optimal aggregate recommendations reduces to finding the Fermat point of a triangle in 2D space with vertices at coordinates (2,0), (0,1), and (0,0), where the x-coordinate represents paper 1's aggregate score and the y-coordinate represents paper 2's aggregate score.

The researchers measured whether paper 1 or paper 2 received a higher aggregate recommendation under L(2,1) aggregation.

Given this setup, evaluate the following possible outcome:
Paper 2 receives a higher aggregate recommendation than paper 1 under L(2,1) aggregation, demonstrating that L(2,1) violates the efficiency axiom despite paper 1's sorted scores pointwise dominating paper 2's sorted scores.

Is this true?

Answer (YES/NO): YES